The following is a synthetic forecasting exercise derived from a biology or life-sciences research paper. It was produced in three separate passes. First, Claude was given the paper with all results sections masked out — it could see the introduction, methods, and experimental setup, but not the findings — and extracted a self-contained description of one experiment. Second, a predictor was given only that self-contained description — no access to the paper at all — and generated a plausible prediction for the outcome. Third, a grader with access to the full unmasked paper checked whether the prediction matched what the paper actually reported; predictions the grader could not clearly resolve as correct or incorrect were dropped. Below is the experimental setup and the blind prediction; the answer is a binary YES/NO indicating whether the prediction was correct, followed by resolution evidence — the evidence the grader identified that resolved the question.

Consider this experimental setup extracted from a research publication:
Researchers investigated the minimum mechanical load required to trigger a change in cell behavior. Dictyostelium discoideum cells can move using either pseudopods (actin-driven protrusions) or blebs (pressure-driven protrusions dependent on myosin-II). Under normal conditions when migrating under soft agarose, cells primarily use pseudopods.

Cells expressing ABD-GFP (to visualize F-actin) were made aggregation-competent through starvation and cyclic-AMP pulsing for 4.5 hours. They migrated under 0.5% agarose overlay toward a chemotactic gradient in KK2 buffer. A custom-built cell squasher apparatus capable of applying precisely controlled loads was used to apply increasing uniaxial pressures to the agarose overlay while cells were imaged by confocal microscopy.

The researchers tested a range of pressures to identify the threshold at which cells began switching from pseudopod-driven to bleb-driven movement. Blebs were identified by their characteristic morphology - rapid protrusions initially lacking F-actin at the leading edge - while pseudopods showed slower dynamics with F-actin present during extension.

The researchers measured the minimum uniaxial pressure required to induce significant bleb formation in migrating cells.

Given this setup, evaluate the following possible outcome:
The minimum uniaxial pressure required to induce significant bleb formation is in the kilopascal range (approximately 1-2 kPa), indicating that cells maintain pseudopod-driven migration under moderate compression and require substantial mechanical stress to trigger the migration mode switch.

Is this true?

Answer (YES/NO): NO